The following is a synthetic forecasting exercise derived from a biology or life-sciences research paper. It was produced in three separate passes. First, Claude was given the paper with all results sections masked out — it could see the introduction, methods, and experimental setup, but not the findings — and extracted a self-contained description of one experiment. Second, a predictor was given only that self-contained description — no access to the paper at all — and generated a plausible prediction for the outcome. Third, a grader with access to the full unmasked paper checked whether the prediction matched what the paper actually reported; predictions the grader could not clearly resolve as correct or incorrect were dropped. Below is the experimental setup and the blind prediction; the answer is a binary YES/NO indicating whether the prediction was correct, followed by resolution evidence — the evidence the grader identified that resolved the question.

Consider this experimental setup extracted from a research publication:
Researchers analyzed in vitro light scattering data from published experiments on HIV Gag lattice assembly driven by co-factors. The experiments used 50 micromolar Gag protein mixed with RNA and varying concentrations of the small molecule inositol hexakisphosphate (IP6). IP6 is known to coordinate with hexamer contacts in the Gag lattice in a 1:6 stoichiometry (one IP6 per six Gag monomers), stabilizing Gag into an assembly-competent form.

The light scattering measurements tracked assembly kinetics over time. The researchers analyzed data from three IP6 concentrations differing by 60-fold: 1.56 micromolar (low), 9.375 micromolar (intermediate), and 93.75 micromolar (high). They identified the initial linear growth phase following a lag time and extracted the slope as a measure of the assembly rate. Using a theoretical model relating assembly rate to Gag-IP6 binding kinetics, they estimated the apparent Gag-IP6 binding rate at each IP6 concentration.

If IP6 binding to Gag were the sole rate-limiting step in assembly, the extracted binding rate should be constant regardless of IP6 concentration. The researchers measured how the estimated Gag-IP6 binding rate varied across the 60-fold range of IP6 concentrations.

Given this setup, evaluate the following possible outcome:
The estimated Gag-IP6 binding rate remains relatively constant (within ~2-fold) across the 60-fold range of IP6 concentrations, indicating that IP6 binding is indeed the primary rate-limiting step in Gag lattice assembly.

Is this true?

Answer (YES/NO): NO